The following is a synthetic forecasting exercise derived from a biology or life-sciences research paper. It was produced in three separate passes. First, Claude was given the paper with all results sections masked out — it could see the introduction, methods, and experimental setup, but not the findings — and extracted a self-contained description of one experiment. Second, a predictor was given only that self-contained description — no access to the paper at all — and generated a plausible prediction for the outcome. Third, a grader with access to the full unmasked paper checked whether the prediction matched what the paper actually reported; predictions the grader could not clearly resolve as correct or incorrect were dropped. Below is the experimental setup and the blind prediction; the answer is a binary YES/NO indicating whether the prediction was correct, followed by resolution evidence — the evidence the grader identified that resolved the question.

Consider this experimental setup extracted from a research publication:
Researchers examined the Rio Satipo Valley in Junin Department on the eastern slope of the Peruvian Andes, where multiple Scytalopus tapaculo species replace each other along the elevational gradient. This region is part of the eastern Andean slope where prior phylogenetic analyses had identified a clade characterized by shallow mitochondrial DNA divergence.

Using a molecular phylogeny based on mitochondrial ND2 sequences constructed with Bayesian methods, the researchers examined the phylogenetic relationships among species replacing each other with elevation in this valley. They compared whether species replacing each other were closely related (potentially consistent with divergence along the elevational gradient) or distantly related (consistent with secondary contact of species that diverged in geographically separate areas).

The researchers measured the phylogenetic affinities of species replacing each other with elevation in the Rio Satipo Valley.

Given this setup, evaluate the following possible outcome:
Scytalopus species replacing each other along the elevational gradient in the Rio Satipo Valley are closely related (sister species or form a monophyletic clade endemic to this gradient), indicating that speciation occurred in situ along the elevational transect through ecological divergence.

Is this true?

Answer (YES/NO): NO